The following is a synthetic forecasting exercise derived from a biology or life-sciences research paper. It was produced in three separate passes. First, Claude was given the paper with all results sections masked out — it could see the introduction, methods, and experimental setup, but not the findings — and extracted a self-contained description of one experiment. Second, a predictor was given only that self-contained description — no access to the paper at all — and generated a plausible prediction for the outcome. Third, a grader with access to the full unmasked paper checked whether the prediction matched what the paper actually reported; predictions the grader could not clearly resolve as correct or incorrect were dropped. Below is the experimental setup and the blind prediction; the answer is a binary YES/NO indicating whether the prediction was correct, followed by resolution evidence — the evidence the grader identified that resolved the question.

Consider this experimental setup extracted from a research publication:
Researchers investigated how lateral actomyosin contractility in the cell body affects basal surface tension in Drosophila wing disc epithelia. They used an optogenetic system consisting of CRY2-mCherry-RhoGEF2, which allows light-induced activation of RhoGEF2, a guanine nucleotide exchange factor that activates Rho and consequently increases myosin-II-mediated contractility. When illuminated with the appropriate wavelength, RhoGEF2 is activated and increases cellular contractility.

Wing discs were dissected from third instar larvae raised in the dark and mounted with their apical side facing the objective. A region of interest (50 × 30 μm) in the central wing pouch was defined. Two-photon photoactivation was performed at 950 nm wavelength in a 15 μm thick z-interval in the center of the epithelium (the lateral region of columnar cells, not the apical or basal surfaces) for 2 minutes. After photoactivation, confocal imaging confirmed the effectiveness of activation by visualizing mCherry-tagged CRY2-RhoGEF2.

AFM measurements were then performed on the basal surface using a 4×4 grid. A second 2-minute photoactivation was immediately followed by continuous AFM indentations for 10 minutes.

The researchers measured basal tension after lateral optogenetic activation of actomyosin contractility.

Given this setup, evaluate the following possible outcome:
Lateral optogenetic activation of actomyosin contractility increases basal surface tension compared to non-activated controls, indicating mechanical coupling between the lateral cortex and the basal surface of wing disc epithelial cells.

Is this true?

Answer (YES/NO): YES